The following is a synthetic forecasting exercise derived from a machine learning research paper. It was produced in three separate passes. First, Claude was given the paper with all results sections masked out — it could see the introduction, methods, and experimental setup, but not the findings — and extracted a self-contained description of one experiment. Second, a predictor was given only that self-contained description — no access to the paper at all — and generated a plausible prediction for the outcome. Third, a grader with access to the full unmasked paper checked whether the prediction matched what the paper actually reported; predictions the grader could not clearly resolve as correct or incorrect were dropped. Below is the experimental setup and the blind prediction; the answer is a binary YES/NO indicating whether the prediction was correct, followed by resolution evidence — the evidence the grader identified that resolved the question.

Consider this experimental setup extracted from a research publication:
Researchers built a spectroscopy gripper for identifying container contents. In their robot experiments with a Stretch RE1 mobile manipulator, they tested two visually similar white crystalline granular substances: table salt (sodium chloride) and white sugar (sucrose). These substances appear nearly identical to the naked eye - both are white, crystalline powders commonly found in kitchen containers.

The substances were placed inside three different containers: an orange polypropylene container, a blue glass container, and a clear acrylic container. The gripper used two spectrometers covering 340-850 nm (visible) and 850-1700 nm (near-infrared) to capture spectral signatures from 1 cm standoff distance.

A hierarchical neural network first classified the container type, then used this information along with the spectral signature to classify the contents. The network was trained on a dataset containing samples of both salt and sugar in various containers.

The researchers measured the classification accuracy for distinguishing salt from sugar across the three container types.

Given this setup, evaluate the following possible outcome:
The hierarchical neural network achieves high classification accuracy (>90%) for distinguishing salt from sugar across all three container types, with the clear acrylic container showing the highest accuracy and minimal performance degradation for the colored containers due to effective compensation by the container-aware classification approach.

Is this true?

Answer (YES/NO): NO